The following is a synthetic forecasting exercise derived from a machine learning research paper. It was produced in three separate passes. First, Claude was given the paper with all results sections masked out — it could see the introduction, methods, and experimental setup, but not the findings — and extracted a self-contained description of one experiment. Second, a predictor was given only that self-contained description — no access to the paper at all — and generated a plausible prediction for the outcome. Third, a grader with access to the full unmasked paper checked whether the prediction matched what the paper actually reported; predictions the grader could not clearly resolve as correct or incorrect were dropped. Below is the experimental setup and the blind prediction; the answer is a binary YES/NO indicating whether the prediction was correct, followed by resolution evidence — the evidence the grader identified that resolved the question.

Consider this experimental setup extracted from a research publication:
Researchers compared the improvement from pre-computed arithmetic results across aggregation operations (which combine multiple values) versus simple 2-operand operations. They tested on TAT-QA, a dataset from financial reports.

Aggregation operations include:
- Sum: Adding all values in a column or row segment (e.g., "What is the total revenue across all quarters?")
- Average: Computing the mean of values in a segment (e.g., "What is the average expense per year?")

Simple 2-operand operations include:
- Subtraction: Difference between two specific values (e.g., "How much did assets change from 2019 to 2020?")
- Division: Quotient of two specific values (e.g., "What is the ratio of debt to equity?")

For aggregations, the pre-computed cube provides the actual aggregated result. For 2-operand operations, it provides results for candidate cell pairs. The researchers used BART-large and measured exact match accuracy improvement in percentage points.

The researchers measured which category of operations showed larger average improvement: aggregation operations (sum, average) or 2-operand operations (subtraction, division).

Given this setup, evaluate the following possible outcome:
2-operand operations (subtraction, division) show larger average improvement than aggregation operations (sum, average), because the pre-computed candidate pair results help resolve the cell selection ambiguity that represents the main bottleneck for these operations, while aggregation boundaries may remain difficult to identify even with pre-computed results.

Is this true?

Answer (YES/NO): NO